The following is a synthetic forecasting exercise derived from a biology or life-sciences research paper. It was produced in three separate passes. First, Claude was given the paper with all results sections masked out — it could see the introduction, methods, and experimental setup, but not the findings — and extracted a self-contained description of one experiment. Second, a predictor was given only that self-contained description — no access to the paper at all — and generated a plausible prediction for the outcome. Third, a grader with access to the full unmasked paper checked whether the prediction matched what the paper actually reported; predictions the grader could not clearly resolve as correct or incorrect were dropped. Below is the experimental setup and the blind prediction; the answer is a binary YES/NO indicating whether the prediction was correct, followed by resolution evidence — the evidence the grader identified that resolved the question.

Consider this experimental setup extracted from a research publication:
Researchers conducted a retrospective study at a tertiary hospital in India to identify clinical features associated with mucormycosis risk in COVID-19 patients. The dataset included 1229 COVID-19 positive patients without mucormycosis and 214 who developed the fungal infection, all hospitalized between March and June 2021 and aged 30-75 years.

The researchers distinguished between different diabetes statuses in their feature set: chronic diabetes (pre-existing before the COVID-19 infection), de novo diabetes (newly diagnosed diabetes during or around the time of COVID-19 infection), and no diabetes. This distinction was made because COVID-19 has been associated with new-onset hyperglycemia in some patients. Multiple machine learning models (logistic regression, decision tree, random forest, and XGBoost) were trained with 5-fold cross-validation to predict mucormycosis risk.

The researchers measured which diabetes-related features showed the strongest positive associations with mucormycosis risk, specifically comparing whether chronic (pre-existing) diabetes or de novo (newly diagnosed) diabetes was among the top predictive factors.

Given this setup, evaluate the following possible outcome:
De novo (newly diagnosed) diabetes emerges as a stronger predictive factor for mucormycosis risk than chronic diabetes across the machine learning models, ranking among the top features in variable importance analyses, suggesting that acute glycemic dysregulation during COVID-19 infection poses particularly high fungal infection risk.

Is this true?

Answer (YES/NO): YES